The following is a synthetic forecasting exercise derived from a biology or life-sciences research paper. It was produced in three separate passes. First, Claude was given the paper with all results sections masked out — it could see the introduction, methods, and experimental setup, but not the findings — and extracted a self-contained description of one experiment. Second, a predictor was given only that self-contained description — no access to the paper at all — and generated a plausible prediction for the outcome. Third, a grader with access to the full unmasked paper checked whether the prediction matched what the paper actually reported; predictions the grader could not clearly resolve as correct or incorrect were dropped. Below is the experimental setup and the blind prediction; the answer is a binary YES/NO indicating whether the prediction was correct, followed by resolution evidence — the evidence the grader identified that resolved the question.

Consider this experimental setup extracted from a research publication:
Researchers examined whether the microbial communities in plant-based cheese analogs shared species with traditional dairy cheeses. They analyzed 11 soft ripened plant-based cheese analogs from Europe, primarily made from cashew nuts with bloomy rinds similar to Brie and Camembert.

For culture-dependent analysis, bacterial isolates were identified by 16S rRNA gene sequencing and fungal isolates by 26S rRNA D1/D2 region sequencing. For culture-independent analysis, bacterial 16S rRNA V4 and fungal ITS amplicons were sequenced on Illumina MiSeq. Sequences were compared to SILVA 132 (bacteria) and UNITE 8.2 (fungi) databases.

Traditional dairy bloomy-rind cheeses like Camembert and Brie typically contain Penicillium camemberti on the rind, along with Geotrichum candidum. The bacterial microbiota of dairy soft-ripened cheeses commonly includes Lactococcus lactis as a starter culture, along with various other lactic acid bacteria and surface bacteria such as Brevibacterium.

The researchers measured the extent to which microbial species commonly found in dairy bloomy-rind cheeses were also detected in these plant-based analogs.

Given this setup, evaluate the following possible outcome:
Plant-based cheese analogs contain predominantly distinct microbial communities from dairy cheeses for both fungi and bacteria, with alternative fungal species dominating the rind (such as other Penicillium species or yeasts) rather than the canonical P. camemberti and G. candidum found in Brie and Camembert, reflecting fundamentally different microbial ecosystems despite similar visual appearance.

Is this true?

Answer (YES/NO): NO